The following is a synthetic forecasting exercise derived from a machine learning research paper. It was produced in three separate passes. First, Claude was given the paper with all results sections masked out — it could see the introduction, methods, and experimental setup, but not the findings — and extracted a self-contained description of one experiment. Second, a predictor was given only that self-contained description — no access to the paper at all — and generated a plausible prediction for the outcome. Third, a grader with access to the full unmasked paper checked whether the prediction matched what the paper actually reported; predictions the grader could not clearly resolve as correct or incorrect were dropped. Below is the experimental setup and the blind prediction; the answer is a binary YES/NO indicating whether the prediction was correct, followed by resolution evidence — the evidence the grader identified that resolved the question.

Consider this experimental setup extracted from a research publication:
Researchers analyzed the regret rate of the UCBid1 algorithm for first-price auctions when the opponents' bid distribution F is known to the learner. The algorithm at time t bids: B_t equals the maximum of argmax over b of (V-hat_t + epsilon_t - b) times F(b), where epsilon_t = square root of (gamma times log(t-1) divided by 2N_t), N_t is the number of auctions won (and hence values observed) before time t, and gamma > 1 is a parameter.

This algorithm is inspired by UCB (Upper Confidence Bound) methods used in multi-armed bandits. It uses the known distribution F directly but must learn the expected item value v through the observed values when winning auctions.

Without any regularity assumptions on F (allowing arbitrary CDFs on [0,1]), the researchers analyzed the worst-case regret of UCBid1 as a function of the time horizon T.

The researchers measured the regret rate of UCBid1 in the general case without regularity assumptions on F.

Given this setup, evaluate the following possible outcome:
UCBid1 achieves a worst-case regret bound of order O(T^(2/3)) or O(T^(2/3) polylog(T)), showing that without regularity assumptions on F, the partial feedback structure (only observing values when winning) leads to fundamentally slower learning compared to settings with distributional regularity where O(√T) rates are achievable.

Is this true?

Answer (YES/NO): NO